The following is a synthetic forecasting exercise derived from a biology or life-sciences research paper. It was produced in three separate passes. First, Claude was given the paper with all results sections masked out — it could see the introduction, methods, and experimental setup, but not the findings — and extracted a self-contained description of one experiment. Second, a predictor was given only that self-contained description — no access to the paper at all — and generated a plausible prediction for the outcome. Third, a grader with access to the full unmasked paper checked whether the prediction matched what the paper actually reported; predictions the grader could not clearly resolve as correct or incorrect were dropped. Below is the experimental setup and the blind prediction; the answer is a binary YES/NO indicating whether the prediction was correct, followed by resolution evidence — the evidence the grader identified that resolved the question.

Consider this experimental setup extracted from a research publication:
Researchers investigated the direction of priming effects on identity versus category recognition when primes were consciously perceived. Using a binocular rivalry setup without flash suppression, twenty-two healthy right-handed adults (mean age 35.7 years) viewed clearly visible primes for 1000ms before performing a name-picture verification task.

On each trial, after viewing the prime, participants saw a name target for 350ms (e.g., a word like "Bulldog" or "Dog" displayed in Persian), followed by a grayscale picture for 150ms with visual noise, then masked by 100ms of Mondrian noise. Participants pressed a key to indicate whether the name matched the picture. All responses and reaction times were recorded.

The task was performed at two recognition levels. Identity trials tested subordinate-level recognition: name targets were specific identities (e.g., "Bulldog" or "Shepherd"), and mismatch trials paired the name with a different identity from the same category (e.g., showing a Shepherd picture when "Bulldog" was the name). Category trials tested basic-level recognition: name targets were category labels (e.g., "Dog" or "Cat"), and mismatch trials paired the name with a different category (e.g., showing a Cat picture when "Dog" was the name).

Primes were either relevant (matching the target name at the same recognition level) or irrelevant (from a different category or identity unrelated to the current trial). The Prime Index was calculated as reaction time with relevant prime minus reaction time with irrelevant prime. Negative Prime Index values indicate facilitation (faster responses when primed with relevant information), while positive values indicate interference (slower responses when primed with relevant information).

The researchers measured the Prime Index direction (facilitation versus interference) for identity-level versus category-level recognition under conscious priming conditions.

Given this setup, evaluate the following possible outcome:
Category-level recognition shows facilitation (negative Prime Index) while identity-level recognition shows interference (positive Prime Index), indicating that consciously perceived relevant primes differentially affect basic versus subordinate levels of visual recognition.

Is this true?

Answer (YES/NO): NO